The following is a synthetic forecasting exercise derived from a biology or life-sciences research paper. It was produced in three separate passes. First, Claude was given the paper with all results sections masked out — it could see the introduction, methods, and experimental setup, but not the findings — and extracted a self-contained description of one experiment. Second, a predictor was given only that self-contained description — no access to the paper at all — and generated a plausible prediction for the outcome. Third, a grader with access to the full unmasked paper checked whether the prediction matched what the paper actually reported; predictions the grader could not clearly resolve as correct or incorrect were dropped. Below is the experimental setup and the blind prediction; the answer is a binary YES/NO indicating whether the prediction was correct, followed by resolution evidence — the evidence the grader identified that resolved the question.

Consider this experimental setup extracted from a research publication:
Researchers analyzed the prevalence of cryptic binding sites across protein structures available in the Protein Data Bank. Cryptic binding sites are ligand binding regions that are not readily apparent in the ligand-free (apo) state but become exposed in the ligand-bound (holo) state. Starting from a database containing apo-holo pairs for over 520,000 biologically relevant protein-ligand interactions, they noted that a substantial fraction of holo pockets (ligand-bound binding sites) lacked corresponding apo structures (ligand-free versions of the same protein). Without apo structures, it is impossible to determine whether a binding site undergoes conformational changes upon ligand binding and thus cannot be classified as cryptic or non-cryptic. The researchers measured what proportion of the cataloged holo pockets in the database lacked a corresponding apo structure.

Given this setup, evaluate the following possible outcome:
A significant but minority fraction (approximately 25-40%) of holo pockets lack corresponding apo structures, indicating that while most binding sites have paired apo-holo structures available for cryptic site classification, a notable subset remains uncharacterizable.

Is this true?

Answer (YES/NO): NO